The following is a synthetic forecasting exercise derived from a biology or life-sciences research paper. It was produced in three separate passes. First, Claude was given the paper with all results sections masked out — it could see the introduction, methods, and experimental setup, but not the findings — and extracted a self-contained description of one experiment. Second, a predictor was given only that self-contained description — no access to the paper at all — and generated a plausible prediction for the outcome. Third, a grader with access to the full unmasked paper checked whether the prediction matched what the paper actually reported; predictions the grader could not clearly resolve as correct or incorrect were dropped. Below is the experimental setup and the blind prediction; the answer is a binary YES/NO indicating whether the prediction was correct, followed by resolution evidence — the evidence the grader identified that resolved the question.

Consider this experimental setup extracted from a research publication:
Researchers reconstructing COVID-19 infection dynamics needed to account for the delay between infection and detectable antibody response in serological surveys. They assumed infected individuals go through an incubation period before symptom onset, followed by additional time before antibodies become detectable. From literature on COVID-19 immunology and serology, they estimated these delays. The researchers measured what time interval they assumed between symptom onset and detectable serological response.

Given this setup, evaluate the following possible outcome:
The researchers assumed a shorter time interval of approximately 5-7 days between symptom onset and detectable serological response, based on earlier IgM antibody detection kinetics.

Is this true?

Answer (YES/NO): YES